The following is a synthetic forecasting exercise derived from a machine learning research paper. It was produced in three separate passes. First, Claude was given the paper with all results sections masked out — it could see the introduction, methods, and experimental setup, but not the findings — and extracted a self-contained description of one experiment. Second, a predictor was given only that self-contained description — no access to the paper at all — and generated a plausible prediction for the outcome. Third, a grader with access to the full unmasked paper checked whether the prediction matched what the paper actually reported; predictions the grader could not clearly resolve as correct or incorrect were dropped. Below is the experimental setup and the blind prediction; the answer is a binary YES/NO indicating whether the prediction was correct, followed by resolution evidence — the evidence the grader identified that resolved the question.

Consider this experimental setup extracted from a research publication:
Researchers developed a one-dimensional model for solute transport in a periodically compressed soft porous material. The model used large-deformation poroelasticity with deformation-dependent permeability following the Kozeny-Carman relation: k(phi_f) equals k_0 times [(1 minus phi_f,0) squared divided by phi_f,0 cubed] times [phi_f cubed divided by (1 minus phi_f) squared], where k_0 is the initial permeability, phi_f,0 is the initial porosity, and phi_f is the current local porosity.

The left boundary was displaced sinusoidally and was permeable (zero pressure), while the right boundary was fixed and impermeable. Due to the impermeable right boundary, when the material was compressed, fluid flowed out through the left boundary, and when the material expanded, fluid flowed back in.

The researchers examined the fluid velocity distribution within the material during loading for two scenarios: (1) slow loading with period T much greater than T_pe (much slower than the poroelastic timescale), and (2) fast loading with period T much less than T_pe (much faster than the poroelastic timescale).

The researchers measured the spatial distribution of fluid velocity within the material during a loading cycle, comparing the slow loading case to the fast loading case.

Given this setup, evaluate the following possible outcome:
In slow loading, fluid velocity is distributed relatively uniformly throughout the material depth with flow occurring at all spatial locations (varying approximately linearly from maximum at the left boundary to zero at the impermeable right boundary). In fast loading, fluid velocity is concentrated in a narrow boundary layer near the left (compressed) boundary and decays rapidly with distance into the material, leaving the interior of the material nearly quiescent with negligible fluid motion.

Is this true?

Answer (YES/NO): YES